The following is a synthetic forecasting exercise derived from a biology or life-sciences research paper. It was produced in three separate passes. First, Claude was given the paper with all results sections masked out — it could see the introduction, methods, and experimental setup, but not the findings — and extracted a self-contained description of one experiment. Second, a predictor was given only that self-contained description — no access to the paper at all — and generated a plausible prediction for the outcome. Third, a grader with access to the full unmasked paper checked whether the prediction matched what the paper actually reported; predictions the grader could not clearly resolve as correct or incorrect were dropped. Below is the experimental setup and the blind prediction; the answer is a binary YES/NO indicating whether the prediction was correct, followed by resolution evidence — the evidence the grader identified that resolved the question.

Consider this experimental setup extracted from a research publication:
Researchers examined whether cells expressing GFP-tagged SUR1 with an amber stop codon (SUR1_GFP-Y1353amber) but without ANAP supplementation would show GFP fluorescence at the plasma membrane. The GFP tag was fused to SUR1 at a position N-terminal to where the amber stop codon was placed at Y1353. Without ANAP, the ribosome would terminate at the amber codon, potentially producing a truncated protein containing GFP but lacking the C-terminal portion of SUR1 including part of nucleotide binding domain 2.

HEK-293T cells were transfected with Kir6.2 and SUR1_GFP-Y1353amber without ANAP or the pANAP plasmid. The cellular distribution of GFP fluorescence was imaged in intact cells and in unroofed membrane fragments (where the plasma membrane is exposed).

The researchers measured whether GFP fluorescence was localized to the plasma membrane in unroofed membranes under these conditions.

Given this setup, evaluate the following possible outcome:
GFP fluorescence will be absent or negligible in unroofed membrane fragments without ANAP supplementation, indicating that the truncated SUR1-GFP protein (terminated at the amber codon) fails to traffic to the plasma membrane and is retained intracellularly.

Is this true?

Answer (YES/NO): YES